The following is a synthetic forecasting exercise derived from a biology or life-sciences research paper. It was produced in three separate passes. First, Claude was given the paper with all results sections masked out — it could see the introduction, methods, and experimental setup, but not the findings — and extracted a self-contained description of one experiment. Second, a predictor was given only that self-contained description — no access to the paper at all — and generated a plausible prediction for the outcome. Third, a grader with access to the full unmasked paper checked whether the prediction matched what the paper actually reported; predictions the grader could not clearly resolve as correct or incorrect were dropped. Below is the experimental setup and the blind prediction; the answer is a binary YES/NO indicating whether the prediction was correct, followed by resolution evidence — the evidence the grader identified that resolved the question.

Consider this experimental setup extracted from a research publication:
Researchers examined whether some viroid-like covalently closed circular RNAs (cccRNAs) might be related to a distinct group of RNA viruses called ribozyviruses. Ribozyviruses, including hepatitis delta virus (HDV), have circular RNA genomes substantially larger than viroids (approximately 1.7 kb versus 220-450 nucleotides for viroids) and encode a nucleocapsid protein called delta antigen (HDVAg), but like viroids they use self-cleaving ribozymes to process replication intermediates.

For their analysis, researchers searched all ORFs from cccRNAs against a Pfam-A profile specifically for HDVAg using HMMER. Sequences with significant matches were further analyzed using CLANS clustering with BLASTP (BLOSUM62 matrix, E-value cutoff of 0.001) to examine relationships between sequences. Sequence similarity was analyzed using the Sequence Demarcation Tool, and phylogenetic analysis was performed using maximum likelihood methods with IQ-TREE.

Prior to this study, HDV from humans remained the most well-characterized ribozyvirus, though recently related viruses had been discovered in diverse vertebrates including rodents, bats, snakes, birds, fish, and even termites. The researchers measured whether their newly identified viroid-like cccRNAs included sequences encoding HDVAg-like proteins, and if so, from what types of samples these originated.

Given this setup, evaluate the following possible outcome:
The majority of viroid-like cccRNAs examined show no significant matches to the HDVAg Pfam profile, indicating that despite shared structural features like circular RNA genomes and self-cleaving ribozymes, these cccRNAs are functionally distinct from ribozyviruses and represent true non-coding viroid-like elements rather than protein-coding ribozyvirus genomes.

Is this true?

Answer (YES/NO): NO